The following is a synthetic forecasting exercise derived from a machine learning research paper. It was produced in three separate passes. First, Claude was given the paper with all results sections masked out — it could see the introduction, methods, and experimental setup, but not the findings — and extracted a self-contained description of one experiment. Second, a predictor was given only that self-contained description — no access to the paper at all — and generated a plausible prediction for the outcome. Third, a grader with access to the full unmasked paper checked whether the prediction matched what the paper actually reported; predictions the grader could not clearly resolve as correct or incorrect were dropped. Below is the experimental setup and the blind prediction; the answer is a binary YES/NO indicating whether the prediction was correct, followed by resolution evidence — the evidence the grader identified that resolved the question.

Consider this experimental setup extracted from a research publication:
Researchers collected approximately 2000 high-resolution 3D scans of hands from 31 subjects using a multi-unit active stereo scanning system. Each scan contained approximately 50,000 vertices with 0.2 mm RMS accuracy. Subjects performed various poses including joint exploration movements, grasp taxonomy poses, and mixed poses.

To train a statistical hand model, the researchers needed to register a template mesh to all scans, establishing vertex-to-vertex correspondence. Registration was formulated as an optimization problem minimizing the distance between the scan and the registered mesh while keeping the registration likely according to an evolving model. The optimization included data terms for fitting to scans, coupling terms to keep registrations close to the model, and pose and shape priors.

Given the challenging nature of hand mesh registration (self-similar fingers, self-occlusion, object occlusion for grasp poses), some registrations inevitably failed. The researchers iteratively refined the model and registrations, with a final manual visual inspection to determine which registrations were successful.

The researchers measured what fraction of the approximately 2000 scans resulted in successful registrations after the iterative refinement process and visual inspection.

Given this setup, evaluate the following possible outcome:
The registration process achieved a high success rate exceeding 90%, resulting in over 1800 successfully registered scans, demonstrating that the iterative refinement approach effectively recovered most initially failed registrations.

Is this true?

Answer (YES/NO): NO